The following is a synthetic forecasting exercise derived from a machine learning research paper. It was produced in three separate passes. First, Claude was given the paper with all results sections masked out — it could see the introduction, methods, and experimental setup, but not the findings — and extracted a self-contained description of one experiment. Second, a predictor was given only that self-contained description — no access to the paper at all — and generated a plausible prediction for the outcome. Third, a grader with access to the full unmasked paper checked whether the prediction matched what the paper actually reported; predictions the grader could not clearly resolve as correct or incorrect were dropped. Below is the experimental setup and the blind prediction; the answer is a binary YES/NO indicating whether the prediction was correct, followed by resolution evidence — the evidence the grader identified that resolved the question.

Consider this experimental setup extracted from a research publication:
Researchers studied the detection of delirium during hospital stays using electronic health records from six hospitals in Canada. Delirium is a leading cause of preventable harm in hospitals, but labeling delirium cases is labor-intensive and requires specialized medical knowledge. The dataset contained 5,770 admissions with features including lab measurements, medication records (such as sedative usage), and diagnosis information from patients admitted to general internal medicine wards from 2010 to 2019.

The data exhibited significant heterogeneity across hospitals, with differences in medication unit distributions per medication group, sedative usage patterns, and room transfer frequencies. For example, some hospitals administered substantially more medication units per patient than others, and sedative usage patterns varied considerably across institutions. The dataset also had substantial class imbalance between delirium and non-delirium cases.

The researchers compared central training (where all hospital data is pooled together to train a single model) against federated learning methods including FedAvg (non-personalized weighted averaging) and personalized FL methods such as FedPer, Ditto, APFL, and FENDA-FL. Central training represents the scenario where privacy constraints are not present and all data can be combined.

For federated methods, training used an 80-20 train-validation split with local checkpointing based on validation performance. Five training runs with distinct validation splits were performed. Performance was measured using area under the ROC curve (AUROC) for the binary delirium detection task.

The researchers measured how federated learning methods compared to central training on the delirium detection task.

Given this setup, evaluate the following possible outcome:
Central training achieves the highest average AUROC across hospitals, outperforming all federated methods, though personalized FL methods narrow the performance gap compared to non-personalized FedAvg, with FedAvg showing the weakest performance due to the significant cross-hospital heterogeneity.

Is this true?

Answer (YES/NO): NO